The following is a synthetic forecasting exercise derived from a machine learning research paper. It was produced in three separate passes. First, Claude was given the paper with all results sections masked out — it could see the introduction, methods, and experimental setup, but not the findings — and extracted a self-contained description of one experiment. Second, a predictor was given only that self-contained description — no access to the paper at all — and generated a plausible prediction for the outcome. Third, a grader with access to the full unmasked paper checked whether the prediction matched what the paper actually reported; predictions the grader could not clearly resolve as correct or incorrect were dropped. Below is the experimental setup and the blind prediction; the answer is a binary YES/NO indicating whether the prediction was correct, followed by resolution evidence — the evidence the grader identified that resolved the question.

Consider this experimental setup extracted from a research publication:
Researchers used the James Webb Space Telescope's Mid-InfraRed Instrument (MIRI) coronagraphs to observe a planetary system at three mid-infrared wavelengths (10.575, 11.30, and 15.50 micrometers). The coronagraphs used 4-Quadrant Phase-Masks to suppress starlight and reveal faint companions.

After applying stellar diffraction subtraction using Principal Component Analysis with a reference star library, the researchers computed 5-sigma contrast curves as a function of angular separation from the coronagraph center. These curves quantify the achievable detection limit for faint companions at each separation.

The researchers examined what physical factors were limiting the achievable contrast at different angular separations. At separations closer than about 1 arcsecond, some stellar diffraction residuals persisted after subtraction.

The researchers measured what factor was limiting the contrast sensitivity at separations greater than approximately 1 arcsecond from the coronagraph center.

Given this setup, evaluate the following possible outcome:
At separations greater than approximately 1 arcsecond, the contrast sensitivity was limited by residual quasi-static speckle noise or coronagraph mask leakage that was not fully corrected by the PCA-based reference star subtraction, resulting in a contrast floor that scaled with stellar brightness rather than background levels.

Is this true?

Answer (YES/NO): NO